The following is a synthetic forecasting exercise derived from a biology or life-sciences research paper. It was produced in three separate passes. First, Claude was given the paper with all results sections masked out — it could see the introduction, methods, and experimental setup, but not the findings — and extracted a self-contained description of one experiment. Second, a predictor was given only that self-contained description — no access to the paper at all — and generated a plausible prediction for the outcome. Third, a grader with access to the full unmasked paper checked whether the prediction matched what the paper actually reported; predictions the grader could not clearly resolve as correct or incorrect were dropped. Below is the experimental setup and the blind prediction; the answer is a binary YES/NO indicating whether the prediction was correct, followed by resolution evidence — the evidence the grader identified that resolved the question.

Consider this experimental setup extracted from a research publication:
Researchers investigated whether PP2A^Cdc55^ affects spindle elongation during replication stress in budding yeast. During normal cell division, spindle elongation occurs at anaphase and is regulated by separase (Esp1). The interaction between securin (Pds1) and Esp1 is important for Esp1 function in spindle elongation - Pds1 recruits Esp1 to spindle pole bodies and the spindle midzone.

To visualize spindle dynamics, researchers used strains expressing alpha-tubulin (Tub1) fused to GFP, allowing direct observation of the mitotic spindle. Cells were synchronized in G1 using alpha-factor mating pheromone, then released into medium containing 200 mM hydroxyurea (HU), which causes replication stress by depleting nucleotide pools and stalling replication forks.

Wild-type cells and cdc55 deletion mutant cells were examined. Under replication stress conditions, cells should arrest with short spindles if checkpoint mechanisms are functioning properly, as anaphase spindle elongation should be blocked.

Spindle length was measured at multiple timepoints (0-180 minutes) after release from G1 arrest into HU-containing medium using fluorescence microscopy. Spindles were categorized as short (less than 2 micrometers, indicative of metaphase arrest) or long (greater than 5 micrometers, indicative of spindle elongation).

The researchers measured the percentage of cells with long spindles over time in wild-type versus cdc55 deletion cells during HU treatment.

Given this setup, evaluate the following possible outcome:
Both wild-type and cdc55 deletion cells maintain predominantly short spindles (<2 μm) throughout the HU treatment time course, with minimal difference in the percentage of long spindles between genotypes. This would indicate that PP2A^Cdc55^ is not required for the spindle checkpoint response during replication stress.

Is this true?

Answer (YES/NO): NO